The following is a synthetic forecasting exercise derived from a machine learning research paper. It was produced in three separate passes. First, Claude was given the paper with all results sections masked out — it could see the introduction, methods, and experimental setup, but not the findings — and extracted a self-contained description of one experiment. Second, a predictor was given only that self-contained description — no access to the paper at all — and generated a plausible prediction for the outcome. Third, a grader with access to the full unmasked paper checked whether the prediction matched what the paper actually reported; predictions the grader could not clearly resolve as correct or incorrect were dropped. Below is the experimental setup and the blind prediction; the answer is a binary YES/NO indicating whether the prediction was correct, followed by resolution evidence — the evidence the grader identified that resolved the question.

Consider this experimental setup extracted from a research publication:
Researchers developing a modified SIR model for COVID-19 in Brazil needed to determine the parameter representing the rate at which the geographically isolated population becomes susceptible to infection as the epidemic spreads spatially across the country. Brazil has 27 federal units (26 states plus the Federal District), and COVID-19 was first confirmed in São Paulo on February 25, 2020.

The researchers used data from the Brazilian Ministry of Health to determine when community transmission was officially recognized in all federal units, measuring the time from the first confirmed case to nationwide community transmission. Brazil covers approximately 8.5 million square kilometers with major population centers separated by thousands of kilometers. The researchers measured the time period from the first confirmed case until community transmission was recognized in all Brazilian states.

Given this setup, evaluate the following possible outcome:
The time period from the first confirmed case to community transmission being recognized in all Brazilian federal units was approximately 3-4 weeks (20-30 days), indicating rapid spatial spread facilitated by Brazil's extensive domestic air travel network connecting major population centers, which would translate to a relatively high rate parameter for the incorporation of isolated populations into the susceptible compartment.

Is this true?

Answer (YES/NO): YES